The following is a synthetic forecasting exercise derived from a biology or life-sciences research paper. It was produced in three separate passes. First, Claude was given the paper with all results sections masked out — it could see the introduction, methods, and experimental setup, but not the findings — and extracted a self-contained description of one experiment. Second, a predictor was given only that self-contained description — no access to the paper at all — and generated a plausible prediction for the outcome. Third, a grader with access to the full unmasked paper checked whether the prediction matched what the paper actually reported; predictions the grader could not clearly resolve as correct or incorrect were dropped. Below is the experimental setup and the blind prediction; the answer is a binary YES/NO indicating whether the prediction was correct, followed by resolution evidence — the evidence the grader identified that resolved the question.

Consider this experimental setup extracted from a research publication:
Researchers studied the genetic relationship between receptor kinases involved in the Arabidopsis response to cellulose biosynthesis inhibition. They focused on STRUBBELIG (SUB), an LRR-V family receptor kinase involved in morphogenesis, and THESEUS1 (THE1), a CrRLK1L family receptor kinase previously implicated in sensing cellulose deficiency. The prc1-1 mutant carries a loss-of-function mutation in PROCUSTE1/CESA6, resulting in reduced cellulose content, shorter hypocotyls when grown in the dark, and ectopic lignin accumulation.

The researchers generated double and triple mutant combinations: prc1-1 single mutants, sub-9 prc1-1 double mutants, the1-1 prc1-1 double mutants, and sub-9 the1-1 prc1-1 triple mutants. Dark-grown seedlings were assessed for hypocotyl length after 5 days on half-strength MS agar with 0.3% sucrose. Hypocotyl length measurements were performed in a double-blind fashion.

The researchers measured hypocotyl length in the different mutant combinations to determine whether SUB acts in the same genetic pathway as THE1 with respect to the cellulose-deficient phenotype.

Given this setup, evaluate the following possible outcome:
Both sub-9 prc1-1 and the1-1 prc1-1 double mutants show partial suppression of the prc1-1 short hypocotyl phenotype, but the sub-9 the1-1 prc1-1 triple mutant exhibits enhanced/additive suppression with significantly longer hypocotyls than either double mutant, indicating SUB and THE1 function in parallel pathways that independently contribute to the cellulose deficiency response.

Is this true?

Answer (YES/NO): NO